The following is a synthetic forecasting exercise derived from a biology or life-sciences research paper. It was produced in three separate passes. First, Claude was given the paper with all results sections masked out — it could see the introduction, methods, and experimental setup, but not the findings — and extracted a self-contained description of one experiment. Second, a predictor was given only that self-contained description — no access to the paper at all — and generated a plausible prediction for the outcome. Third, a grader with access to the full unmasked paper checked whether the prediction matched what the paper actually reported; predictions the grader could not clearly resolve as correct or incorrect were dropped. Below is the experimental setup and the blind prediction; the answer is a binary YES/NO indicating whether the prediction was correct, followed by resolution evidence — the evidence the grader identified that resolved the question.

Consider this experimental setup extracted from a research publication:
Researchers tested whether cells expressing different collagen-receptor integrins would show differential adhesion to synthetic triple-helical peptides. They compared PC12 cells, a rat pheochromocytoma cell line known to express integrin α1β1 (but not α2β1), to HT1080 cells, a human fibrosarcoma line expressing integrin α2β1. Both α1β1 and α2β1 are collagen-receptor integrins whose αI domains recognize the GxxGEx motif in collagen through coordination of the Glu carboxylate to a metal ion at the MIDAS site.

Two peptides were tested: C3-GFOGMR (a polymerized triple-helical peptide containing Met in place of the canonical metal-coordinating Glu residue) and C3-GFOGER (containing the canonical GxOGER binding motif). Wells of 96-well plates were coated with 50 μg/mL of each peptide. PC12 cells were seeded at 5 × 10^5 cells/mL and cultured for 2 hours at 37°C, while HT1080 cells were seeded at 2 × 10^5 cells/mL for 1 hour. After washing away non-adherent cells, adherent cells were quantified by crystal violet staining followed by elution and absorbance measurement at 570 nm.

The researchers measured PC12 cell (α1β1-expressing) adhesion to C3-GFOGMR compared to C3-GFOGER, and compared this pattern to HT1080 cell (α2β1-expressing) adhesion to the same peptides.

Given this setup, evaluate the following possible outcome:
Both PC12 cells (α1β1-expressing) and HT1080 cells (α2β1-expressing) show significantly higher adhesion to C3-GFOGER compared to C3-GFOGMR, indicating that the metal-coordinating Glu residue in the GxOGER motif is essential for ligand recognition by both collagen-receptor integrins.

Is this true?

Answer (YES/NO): NO